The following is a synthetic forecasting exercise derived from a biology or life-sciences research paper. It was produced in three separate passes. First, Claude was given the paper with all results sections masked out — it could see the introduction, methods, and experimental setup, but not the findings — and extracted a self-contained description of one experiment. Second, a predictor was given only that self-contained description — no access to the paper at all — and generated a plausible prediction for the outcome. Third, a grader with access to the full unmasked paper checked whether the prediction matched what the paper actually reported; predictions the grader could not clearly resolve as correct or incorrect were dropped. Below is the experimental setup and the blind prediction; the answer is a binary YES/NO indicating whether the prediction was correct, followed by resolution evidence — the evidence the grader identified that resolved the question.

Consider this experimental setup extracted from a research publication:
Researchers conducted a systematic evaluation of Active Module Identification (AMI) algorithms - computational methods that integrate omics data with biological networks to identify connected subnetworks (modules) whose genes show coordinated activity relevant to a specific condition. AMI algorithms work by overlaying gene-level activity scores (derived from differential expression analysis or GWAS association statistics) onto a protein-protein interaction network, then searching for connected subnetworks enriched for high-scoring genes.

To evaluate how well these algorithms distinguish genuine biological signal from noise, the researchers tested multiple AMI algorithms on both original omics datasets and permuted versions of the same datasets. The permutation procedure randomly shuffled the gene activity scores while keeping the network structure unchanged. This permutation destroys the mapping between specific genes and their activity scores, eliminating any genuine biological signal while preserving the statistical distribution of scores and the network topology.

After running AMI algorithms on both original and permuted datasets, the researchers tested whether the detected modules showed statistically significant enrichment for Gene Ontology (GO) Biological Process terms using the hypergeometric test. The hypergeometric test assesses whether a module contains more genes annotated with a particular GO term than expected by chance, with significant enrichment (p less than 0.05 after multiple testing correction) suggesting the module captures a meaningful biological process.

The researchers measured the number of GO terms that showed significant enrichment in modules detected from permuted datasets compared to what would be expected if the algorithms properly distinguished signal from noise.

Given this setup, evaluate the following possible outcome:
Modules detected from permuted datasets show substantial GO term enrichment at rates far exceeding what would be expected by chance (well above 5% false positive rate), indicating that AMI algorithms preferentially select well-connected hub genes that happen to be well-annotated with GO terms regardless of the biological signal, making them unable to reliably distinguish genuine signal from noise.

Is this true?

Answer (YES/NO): YES